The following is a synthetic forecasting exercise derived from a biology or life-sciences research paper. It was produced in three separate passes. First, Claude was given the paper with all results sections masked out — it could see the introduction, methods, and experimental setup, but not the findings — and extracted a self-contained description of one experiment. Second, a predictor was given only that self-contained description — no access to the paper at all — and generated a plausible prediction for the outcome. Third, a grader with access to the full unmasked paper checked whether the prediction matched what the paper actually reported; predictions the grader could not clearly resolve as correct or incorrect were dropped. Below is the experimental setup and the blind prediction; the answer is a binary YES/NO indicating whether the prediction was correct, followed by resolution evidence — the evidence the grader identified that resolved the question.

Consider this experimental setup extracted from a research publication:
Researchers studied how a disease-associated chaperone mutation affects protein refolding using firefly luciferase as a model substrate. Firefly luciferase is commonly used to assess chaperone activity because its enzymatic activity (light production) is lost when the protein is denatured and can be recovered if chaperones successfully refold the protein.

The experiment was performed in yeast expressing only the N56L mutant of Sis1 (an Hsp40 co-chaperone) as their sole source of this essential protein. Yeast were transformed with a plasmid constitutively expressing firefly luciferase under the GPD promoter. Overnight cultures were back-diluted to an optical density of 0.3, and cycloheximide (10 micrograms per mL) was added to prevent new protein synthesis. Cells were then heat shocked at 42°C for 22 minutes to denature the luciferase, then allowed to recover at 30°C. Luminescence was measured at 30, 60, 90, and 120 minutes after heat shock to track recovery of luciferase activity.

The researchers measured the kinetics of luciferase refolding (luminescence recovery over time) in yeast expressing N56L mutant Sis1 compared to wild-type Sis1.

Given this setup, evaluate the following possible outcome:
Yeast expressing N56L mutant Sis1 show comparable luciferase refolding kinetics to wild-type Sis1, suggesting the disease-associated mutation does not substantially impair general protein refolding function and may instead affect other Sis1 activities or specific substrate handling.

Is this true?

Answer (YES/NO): YES